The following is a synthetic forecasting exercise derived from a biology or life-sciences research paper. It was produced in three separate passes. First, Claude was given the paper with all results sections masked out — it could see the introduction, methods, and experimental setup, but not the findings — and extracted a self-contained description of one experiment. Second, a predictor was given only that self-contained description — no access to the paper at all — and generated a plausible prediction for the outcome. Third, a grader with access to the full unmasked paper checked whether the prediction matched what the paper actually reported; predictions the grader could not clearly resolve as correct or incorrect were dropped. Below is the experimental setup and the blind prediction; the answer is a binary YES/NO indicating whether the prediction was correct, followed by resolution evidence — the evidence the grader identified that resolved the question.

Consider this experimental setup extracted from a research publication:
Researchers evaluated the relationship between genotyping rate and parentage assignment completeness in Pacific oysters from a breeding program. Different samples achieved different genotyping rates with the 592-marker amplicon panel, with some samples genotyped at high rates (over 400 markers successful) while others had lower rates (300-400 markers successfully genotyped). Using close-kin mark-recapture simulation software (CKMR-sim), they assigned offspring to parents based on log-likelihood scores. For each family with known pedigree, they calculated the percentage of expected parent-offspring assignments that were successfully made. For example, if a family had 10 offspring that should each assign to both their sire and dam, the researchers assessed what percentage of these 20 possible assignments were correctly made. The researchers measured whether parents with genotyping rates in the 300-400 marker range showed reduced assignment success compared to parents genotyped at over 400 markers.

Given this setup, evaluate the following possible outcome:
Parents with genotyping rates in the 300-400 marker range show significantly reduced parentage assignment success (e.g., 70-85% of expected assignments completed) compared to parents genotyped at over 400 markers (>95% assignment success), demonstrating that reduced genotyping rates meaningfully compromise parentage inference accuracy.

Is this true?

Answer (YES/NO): NO